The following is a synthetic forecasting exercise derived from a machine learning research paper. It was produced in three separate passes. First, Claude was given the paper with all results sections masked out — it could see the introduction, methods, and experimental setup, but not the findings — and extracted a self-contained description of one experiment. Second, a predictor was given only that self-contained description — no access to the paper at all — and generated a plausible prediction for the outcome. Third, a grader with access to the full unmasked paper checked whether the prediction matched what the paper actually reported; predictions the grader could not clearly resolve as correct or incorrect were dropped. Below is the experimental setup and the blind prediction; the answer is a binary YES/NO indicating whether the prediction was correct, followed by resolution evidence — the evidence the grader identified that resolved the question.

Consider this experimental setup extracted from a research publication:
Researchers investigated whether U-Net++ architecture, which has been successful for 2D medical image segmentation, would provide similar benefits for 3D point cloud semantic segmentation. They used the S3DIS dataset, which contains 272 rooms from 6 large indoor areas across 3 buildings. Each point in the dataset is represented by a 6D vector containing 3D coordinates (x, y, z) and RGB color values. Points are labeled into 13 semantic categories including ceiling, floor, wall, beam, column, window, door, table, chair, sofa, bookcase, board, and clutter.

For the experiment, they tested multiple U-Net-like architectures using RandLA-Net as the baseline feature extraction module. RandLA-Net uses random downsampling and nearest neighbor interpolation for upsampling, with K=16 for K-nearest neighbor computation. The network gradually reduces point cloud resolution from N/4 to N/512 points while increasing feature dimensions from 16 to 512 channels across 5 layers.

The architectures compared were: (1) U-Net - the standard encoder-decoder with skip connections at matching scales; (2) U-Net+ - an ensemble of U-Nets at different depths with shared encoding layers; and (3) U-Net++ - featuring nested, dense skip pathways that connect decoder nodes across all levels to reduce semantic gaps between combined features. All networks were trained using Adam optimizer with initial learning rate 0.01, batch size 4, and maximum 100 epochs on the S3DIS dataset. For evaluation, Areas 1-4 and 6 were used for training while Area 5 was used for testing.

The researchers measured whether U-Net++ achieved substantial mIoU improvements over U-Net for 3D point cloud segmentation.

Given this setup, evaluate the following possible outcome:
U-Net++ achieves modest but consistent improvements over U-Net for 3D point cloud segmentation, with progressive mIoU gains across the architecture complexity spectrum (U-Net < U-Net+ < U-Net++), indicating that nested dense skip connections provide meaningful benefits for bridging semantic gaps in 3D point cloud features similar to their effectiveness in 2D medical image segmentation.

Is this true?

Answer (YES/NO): NO